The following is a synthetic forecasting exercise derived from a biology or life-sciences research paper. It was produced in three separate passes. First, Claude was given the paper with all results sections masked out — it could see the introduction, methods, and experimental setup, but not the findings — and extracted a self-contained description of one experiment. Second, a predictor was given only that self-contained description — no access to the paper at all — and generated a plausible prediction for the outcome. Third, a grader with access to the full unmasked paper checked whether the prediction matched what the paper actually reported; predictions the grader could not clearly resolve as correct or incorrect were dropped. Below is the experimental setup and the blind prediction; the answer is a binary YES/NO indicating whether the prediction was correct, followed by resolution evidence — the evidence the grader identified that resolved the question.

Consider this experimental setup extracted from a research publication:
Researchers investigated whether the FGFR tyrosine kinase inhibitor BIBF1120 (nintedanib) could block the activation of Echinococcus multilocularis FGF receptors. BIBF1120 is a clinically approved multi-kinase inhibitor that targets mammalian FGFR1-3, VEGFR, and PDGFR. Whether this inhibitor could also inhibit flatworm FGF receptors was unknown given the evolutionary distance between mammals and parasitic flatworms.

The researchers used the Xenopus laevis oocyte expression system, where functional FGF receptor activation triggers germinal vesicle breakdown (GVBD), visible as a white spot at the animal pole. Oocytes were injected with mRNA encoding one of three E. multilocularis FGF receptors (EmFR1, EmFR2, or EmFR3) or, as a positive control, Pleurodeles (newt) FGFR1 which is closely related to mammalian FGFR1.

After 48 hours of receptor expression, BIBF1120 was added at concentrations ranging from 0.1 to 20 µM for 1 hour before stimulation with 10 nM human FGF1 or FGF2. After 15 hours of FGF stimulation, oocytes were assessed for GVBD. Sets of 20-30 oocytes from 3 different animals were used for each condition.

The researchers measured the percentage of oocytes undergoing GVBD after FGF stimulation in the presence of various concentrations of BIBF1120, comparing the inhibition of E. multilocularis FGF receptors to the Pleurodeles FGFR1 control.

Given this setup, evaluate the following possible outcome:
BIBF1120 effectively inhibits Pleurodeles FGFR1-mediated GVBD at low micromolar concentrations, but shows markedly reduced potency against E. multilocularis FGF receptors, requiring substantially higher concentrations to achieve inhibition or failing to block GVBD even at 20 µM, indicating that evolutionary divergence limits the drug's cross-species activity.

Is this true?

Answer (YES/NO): NO